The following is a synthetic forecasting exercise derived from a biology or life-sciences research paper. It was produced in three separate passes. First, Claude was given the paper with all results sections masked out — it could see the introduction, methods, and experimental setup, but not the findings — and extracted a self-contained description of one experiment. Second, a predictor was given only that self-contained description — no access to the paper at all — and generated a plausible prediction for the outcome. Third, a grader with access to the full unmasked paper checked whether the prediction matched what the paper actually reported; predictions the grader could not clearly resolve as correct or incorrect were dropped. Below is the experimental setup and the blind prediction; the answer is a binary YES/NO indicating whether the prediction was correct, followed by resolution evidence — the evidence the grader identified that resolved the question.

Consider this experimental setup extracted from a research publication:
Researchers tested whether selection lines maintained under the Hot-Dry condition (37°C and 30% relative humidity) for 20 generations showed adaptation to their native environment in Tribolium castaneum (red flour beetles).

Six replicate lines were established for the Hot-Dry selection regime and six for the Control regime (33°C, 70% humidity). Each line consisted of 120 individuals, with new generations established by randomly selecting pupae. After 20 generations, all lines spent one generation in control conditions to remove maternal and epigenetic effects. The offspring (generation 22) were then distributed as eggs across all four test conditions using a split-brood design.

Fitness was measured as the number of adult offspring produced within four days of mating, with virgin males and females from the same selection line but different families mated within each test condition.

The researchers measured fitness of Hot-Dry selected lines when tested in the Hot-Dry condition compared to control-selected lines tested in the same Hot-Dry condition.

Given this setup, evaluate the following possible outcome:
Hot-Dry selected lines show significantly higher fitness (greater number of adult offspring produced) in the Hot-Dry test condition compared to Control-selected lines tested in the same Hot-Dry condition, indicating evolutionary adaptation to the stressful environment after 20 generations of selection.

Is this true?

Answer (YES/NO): YES